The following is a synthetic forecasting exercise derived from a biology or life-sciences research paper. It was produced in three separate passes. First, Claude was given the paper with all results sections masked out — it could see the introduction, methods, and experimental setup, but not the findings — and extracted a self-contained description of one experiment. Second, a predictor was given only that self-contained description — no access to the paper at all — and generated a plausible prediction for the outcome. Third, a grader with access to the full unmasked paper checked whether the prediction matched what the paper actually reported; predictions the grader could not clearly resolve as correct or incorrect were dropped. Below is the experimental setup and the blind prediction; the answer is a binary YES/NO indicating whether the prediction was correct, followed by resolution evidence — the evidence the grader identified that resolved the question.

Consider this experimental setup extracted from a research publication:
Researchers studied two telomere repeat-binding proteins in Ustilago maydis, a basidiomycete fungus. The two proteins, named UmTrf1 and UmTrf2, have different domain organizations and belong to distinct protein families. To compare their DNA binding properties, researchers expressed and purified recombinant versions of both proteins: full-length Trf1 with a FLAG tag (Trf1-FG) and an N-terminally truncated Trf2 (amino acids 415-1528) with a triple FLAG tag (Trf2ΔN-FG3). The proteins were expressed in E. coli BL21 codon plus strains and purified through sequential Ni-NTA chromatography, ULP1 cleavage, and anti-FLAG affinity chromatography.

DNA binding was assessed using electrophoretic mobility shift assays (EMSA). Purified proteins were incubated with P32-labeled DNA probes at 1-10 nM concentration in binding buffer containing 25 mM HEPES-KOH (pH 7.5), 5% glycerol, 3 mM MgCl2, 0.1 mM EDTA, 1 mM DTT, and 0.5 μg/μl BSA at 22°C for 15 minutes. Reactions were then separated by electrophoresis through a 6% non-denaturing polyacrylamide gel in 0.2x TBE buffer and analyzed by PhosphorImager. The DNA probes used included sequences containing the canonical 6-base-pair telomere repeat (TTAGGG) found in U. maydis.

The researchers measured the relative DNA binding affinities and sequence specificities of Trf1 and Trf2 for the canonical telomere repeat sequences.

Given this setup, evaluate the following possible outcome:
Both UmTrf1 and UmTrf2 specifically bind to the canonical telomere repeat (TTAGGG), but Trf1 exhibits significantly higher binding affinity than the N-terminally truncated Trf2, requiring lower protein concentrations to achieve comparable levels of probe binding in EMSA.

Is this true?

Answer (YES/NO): NO